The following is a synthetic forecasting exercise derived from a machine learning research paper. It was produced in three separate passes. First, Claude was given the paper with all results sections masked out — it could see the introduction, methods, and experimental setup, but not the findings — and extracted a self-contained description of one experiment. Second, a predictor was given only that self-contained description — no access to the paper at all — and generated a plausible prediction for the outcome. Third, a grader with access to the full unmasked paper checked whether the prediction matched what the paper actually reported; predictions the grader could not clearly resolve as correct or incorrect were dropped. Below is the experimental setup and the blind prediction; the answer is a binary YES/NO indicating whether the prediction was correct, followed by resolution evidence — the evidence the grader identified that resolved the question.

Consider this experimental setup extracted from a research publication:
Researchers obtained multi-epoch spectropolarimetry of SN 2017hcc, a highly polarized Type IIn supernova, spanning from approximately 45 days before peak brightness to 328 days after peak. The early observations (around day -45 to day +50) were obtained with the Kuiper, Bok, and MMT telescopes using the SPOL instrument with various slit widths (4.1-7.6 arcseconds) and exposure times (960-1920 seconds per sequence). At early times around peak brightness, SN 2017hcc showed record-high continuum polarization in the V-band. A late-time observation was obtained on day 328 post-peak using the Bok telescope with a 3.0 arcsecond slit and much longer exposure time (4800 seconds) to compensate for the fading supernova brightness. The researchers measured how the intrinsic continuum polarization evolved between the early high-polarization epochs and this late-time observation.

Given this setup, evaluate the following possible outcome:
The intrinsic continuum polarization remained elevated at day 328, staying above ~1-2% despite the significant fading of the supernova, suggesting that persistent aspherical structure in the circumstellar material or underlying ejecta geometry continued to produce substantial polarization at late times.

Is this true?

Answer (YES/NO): NO